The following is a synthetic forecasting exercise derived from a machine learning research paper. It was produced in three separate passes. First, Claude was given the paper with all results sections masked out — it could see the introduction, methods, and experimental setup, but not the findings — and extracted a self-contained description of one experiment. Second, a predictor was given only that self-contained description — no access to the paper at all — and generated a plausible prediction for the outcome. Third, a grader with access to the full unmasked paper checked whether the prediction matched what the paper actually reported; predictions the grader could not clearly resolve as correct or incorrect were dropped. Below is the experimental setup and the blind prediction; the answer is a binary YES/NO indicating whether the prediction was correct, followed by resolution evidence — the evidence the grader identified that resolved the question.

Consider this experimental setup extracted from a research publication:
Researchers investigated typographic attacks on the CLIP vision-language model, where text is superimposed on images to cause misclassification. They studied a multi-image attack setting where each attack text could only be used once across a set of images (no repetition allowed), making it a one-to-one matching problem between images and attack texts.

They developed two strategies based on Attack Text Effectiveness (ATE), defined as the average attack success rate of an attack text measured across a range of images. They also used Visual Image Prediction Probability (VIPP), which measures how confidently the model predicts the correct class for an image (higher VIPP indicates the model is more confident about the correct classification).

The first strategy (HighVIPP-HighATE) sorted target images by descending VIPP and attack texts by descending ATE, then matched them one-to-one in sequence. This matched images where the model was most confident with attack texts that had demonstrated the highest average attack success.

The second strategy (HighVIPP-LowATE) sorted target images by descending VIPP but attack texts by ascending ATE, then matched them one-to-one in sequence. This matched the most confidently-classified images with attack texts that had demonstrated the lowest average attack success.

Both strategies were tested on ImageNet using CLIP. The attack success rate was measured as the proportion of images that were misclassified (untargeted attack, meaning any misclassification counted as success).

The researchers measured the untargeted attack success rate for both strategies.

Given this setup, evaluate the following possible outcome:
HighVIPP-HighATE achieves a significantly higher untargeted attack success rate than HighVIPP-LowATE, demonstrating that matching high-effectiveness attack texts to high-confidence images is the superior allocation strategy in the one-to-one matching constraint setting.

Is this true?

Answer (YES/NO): NO